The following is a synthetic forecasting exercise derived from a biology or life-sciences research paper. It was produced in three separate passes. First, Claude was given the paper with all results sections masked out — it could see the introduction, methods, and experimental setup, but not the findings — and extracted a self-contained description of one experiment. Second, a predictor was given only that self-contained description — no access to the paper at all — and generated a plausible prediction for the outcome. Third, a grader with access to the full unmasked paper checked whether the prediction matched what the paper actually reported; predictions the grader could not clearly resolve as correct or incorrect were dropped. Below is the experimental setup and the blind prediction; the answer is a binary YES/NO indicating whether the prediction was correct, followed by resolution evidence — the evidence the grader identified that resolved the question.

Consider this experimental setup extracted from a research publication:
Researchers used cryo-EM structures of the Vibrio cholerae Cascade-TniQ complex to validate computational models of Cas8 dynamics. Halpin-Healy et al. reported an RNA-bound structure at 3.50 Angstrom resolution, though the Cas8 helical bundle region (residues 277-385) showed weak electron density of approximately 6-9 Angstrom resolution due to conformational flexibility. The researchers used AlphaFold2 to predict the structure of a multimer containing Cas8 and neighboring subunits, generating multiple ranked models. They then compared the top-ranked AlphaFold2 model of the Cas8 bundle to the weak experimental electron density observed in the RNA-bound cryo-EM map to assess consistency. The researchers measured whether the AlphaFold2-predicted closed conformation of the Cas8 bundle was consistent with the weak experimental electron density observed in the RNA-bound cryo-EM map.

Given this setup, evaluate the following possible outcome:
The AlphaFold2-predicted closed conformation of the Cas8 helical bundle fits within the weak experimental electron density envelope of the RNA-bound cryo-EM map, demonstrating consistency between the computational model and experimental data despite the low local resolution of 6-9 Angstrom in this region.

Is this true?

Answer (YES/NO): YES